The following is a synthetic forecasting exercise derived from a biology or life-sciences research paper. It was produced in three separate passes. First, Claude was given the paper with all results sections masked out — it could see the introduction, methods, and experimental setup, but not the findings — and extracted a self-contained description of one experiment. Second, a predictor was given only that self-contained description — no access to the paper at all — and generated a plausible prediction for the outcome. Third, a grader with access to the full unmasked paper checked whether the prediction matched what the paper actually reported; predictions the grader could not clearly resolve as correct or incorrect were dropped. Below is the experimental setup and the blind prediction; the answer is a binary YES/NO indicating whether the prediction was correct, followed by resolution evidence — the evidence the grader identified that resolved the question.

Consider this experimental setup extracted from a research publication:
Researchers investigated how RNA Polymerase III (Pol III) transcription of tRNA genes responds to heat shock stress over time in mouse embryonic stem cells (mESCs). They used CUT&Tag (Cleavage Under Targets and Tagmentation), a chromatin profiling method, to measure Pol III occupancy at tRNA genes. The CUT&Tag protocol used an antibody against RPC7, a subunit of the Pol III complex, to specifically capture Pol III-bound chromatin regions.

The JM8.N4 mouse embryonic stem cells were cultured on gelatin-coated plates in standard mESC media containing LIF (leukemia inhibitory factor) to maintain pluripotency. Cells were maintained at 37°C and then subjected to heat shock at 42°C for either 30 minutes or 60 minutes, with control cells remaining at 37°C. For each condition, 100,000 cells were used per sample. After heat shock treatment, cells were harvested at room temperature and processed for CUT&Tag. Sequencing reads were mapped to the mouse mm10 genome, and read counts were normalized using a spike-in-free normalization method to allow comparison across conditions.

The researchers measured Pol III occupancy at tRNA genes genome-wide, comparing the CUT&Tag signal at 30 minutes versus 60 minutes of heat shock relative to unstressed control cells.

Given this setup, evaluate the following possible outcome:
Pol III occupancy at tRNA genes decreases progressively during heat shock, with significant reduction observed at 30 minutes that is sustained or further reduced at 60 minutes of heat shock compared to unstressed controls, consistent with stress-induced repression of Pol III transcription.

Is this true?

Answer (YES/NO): NO